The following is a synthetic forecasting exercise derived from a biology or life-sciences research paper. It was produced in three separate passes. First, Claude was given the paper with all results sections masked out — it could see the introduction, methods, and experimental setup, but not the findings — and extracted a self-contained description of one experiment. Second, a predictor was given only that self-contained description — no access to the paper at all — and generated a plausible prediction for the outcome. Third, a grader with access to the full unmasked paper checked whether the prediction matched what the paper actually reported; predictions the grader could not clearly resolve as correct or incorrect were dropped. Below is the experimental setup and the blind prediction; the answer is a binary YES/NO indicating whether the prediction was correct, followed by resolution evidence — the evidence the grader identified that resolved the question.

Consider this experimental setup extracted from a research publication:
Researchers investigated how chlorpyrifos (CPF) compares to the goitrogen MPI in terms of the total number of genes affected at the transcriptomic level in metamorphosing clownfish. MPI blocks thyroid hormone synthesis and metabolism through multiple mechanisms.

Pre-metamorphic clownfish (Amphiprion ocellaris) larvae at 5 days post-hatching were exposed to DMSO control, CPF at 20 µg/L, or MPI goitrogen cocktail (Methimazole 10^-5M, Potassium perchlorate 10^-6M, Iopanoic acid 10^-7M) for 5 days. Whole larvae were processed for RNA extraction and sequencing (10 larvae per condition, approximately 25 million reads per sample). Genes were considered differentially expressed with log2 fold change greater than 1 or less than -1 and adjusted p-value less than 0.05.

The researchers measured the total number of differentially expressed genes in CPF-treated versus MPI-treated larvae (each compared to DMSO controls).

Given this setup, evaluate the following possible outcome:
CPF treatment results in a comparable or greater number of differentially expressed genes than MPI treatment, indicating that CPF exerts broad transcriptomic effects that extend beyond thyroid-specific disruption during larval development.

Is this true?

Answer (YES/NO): YES